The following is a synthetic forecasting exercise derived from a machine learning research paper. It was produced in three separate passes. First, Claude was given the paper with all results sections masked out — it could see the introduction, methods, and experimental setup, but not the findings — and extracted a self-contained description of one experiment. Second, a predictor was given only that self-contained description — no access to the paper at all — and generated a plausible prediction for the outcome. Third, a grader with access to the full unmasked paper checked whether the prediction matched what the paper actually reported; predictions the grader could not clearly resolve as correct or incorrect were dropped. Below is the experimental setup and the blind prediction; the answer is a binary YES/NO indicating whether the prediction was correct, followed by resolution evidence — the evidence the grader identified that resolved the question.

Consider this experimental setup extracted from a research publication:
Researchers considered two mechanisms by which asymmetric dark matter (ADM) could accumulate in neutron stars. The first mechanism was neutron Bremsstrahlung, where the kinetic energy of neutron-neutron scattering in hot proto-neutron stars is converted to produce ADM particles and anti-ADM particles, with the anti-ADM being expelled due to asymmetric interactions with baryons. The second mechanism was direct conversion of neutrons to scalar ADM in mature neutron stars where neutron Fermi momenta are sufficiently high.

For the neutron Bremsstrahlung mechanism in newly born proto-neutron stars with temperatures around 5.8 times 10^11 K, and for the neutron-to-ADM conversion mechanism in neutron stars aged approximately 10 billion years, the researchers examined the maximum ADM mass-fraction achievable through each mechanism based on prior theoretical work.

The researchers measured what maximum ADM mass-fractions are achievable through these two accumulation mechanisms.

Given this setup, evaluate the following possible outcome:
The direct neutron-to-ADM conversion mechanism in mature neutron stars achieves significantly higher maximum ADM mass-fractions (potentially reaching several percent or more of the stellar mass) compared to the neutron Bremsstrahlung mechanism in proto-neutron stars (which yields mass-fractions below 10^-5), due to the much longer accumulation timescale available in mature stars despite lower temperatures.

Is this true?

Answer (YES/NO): NO